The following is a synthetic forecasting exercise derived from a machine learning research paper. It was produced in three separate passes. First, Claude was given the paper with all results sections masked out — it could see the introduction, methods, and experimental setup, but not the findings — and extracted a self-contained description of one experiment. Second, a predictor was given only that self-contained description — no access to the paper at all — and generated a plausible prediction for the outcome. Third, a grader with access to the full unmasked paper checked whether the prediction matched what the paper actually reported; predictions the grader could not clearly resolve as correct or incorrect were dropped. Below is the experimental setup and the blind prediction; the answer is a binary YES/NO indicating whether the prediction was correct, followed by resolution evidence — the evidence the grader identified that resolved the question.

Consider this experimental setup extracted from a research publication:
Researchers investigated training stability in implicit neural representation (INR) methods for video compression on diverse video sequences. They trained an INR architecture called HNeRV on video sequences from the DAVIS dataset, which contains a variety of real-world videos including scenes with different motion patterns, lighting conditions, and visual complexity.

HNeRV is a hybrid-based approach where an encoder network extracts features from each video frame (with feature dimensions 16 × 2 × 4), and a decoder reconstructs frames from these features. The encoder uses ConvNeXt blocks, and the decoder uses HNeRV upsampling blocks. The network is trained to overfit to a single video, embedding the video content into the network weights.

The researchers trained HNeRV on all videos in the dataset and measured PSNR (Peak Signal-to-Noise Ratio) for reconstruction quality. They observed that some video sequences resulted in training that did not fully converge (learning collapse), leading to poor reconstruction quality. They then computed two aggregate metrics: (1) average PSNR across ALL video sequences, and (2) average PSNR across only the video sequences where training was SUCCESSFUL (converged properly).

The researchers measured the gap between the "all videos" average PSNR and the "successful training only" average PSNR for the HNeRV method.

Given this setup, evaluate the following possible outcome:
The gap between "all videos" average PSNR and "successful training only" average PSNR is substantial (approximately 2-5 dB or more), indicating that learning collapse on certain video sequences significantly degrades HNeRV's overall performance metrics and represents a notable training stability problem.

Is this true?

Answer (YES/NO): NO